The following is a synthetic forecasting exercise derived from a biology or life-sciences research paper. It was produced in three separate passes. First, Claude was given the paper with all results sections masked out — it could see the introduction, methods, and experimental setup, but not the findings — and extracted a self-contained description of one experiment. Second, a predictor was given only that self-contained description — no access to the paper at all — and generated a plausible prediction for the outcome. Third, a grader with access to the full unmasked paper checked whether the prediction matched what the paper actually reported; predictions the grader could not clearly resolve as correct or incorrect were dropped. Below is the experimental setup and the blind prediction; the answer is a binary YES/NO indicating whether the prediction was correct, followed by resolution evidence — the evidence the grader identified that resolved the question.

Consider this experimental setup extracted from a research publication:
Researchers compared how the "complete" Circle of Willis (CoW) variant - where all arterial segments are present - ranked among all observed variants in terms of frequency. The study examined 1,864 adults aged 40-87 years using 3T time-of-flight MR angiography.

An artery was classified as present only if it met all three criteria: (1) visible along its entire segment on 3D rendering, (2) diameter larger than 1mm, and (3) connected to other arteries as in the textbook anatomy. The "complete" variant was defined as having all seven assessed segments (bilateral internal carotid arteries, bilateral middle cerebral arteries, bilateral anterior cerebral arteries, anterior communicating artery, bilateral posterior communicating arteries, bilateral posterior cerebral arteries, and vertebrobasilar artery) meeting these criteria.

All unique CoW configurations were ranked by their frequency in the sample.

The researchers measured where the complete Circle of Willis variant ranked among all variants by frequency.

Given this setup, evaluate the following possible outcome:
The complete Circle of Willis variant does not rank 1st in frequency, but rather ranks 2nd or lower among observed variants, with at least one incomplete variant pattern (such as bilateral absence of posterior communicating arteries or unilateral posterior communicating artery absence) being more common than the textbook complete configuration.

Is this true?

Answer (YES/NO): YES